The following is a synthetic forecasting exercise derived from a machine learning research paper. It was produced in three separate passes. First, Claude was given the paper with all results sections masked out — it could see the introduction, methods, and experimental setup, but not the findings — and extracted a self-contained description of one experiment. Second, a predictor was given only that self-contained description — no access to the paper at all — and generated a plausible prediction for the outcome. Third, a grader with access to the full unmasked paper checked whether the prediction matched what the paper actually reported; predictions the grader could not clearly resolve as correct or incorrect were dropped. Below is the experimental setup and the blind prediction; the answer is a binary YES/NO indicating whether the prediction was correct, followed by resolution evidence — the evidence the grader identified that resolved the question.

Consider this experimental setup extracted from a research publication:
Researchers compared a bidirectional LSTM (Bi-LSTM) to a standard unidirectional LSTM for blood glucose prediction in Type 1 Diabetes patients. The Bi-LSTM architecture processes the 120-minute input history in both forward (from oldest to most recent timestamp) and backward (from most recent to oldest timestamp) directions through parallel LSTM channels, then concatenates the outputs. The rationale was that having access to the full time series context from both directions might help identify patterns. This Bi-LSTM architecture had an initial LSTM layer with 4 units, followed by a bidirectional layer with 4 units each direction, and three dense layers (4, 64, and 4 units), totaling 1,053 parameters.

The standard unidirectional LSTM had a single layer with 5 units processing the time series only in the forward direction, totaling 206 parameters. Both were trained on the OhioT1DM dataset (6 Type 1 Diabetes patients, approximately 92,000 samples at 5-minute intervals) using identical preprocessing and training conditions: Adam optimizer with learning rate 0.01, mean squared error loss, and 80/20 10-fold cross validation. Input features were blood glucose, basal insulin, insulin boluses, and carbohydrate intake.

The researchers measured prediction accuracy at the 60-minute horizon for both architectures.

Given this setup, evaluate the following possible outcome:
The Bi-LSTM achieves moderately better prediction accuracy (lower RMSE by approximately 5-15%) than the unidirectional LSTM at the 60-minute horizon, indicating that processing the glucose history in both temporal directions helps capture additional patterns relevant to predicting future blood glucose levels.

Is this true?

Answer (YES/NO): NO